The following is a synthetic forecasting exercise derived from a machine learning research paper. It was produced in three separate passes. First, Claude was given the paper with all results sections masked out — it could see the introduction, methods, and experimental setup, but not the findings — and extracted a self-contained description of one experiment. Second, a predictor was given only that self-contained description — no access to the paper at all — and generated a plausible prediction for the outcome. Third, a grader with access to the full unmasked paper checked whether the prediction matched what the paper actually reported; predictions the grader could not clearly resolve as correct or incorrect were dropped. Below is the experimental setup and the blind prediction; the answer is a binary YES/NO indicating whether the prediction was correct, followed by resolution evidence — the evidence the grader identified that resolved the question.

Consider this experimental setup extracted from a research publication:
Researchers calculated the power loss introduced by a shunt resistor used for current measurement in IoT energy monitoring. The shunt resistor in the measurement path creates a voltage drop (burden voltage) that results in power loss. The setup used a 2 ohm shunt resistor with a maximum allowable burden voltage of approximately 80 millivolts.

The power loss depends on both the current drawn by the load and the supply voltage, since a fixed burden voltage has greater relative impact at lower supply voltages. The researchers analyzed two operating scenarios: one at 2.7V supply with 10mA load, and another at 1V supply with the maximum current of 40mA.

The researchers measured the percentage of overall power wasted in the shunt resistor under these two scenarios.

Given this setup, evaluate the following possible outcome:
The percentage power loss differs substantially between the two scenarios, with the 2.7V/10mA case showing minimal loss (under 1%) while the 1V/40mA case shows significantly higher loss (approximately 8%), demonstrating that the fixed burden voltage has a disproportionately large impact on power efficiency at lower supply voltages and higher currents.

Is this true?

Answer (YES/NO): YES